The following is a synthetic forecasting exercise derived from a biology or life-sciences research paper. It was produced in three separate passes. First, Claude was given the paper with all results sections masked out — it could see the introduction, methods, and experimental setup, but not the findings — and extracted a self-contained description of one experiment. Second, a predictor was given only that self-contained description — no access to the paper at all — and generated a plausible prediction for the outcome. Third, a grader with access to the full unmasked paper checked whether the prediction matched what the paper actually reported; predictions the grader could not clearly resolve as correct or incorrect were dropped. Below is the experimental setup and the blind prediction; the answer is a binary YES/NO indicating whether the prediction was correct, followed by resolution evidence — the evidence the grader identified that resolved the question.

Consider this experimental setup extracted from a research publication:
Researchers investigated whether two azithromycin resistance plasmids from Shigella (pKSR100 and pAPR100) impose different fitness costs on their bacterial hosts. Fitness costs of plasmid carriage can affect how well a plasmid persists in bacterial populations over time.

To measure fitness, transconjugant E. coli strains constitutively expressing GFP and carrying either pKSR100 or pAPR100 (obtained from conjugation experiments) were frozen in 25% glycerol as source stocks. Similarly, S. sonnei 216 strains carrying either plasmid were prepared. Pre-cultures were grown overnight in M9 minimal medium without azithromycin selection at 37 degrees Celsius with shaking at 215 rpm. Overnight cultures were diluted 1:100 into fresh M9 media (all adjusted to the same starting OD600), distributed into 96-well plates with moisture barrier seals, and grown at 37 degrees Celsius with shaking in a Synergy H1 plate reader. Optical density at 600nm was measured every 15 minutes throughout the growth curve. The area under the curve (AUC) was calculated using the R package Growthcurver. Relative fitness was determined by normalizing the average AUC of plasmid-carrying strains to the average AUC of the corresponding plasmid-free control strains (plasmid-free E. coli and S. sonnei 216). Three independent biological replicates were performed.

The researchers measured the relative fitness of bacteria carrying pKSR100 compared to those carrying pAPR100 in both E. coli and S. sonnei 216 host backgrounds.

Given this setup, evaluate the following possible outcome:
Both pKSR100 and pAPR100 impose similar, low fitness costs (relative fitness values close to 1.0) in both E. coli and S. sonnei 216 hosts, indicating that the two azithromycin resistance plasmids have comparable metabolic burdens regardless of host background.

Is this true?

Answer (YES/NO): NO